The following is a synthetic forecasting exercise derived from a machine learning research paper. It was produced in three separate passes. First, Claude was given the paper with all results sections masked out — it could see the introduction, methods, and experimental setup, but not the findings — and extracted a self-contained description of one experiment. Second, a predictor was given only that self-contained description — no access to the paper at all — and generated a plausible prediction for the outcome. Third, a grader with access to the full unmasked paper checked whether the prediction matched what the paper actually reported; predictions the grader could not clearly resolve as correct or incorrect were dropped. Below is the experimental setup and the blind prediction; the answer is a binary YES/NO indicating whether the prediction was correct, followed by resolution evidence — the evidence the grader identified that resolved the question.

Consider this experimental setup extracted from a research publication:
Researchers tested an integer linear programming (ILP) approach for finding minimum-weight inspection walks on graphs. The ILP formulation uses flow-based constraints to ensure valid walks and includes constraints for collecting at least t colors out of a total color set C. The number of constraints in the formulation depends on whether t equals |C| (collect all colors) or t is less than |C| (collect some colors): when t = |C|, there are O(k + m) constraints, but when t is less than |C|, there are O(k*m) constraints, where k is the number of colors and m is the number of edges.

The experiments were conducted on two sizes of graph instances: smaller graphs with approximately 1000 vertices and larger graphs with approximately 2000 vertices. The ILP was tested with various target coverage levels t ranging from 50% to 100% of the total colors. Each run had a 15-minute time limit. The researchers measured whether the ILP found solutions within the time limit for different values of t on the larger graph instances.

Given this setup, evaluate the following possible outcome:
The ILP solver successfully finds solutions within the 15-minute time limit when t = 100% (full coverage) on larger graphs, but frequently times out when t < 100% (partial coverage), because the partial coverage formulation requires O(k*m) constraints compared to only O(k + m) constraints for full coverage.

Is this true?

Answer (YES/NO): YES